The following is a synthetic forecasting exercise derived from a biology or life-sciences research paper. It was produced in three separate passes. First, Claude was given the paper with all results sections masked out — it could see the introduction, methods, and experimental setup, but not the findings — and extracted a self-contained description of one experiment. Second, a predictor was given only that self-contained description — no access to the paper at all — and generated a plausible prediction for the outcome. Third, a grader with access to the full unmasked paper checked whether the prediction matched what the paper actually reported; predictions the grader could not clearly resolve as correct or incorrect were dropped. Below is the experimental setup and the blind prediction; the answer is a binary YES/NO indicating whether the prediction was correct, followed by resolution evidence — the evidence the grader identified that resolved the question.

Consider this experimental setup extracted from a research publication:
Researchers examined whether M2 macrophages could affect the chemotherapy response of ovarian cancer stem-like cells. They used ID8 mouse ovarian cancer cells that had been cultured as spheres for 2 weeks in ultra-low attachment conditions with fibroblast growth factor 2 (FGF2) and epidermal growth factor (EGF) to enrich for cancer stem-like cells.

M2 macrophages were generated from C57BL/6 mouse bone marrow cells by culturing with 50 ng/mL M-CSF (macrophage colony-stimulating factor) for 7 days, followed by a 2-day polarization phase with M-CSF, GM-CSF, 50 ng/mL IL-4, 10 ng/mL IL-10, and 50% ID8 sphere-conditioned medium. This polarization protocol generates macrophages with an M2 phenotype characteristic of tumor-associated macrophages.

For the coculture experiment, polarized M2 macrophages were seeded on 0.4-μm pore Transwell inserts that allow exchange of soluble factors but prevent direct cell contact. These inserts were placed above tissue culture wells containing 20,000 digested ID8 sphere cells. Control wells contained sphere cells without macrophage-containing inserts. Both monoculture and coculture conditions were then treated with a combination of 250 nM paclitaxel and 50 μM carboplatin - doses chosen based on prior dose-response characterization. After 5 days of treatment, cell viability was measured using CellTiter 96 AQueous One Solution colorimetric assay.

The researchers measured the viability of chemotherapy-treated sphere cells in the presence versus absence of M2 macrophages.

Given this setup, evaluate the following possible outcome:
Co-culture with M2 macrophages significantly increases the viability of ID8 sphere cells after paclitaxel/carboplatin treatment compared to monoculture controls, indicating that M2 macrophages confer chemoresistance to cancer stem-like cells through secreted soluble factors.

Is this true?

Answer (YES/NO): NO